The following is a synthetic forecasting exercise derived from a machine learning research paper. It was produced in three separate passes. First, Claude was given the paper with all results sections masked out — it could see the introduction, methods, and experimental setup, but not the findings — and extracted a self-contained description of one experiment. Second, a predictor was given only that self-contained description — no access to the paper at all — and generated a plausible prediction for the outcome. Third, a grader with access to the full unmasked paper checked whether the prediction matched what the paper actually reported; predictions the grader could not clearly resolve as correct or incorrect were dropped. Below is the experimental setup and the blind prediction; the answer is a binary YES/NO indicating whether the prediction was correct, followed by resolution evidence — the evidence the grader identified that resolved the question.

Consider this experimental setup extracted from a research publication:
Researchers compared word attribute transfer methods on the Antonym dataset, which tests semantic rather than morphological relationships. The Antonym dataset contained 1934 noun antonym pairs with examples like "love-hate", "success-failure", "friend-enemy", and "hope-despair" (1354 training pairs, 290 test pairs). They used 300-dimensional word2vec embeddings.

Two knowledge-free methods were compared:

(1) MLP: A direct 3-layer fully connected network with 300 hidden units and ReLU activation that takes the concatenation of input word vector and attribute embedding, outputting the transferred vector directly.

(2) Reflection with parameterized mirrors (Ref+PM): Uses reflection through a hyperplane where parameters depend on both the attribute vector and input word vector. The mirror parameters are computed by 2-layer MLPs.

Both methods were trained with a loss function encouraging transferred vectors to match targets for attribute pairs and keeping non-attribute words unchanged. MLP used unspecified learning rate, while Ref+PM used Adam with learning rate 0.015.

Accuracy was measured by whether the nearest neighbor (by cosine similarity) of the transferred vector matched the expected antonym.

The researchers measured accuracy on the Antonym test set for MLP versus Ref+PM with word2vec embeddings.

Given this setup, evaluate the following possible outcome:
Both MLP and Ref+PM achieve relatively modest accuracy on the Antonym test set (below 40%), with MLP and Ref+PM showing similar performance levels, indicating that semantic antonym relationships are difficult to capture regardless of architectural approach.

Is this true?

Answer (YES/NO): NO